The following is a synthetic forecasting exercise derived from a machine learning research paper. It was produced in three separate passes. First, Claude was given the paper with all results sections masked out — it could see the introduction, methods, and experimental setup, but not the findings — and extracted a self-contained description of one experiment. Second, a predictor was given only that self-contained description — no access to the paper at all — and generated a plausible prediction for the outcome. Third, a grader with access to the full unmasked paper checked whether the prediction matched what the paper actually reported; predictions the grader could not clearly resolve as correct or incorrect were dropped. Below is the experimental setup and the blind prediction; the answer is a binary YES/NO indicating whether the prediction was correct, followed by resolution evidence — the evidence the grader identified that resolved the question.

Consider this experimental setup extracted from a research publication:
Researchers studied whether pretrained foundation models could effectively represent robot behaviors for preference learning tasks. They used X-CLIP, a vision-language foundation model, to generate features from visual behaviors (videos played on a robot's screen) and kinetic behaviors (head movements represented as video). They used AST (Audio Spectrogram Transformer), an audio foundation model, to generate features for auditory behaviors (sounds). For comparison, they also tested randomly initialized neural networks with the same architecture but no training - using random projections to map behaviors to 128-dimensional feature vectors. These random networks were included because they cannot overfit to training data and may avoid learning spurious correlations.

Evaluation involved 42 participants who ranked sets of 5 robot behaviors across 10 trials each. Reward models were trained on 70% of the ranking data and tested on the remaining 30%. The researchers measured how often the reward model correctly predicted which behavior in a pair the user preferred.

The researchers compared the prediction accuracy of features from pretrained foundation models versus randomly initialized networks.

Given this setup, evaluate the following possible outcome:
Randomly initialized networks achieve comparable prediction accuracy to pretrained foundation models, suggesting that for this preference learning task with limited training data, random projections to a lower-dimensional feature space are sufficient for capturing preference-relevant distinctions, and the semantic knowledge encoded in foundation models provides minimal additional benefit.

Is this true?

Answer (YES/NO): NO